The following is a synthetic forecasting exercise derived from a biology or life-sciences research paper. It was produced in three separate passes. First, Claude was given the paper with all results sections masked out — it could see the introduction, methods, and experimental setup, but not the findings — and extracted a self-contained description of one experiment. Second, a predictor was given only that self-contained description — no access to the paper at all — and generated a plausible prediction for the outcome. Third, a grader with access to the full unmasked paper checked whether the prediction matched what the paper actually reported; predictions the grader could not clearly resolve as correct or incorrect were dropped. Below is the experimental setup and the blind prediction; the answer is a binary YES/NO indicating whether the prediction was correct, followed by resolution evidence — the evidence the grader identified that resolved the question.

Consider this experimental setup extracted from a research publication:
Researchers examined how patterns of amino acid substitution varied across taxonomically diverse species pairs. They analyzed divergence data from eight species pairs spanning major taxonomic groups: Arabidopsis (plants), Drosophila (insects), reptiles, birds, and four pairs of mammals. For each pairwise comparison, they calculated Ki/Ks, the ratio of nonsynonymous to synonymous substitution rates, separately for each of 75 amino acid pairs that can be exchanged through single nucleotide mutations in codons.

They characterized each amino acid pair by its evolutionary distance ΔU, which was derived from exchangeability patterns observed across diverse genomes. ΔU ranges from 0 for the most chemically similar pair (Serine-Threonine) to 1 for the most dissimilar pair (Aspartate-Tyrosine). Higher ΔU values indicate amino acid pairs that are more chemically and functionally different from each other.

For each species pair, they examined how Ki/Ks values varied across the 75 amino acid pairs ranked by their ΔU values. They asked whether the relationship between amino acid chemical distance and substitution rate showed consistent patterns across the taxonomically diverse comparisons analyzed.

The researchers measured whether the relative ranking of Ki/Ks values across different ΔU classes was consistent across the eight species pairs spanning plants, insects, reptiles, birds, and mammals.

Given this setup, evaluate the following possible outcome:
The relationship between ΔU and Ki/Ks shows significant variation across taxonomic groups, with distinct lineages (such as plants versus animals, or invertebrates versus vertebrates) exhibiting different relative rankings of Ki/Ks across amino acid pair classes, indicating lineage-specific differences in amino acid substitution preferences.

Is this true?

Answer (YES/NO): NO